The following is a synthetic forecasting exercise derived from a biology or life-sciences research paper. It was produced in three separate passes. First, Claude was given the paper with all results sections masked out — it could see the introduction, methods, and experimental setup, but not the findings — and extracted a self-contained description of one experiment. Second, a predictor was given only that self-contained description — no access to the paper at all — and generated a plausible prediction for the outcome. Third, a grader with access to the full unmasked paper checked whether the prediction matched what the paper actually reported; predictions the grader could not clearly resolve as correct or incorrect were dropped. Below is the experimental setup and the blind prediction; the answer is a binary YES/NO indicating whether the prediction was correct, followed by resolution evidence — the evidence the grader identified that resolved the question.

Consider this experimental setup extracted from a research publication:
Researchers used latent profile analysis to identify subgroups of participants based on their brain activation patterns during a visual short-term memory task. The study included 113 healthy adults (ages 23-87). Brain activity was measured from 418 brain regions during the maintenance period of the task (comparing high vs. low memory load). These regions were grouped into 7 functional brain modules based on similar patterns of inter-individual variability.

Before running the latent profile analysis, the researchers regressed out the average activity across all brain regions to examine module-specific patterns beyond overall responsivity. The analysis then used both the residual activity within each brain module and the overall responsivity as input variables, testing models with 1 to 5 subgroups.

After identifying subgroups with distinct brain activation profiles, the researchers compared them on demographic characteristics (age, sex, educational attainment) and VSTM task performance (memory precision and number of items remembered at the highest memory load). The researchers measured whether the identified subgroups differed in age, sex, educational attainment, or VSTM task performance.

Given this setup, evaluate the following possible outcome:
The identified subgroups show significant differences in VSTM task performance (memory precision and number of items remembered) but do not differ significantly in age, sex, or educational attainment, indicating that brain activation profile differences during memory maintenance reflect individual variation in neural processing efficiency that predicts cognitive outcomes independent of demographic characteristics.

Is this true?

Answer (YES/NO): NO